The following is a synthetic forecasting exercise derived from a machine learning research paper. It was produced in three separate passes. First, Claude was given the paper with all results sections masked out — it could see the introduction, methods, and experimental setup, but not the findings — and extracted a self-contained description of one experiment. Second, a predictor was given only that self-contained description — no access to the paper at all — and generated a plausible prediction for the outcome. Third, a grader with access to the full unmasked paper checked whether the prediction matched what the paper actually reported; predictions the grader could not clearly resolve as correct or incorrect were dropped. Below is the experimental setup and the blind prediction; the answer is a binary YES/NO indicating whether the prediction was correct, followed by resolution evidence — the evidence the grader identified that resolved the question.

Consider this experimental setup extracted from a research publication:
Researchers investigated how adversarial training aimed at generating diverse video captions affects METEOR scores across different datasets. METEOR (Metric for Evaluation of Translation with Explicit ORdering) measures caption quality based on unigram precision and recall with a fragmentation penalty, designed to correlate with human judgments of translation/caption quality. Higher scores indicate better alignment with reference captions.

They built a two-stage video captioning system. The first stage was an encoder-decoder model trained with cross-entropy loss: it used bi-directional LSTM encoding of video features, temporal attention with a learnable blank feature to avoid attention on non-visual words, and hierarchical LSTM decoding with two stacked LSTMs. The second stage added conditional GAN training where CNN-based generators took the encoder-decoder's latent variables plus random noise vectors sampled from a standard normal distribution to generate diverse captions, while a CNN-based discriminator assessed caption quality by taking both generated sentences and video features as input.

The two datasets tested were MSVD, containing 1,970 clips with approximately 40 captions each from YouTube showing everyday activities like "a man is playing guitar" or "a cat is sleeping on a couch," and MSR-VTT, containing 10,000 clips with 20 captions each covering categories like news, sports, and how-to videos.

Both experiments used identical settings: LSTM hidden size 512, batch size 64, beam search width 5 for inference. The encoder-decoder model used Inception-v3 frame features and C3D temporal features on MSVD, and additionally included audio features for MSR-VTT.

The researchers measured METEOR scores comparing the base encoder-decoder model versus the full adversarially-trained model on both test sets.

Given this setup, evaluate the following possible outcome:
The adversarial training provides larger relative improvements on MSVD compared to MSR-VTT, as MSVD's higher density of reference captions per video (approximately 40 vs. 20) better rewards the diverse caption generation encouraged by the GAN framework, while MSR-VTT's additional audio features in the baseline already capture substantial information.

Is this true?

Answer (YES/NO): NO